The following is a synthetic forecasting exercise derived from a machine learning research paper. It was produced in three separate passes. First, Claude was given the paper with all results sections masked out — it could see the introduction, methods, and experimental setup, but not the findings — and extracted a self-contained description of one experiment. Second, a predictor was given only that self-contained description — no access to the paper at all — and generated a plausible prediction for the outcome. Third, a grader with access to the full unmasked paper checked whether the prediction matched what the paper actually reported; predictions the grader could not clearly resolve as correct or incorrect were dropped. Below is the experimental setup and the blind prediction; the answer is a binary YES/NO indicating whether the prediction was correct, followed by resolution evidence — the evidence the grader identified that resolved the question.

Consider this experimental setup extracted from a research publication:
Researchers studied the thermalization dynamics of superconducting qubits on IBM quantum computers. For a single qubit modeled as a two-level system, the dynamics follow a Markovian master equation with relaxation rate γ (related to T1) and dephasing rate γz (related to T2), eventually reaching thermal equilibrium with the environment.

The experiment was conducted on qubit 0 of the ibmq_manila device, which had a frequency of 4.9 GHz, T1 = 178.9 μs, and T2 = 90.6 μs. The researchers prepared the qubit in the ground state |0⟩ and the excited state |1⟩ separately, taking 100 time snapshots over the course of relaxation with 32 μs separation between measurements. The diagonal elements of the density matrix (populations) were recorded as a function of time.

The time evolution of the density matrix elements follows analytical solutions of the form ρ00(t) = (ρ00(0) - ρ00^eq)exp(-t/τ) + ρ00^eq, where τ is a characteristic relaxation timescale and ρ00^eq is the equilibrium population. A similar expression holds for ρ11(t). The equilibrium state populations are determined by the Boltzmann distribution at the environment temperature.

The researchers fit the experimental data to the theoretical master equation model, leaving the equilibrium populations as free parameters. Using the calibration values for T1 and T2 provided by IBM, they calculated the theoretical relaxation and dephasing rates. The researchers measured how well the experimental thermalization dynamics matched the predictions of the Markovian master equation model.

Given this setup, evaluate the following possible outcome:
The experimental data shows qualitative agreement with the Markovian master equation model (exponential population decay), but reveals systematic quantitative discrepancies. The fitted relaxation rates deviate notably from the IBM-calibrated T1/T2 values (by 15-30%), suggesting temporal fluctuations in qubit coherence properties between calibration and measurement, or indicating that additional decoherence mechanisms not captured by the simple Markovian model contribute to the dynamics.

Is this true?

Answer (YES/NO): NO